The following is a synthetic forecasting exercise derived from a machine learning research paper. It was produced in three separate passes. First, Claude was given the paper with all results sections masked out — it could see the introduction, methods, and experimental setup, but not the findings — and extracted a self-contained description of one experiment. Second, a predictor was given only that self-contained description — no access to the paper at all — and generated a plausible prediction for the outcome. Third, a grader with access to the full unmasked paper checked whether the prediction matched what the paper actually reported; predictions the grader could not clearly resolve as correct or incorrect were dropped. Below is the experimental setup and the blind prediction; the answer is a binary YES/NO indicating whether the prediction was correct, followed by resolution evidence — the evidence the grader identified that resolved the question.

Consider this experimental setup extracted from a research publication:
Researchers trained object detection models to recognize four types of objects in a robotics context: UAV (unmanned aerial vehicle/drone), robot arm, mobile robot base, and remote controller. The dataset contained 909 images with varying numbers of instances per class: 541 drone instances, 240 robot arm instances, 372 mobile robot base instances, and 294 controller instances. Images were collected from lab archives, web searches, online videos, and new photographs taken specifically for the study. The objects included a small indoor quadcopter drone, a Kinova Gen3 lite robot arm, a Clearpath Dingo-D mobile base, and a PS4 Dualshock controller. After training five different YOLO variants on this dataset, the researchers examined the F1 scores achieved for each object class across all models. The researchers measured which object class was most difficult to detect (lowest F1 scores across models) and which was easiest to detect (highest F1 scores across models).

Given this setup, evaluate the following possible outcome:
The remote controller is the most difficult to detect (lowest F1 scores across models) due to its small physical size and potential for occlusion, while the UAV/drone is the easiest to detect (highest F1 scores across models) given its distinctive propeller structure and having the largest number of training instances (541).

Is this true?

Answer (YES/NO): NO